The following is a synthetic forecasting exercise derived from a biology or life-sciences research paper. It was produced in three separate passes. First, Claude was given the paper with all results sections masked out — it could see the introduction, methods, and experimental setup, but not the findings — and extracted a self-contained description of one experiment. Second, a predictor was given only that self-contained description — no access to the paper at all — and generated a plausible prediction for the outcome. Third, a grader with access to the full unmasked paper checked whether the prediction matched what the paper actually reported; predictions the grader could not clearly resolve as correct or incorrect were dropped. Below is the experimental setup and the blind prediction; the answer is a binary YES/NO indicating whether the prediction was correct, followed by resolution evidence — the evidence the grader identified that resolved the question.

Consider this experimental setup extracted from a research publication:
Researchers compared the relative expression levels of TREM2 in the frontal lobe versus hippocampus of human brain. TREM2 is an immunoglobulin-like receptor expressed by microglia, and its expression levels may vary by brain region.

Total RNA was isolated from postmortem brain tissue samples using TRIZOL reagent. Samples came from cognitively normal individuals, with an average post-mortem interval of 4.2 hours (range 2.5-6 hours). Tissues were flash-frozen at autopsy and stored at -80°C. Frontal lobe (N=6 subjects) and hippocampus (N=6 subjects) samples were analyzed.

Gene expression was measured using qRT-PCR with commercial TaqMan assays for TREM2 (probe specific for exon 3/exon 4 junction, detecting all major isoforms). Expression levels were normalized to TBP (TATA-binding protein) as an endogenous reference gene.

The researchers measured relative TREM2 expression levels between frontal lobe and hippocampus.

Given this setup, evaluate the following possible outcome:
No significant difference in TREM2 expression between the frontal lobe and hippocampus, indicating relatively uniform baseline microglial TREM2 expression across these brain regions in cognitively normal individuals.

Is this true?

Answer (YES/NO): YES